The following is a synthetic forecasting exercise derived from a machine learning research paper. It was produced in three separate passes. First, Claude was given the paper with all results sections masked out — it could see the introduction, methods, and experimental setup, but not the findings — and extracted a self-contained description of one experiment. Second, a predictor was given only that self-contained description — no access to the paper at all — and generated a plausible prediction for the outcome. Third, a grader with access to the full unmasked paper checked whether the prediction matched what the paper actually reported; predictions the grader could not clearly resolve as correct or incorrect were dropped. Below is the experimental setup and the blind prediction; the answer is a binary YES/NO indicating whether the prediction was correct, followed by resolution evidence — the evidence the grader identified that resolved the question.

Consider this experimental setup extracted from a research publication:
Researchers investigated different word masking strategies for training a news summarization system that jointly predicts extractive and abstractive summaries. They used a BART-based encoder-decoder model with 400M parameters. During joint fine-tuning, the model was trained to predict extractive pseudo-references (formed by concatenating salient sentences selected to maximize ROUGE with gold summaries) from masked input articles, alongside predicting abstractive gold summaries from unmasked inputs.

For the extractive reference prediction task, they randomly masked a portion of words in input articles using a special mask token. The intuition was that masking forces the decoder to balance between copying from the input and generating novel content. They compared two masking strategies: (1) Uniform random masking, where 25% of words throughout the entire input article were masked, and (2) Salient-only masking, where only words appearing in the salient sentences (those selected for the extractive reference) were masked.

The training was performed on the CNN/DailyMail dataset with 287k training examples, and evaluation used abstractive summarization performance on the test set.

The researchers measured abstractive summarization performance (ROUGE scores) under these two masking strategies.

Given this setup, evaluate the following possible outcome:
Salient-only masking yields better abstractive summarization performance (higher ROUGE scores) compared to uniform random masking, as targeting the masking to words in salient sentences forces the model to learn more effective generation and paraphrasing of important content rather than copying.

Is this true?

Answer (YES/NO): NO